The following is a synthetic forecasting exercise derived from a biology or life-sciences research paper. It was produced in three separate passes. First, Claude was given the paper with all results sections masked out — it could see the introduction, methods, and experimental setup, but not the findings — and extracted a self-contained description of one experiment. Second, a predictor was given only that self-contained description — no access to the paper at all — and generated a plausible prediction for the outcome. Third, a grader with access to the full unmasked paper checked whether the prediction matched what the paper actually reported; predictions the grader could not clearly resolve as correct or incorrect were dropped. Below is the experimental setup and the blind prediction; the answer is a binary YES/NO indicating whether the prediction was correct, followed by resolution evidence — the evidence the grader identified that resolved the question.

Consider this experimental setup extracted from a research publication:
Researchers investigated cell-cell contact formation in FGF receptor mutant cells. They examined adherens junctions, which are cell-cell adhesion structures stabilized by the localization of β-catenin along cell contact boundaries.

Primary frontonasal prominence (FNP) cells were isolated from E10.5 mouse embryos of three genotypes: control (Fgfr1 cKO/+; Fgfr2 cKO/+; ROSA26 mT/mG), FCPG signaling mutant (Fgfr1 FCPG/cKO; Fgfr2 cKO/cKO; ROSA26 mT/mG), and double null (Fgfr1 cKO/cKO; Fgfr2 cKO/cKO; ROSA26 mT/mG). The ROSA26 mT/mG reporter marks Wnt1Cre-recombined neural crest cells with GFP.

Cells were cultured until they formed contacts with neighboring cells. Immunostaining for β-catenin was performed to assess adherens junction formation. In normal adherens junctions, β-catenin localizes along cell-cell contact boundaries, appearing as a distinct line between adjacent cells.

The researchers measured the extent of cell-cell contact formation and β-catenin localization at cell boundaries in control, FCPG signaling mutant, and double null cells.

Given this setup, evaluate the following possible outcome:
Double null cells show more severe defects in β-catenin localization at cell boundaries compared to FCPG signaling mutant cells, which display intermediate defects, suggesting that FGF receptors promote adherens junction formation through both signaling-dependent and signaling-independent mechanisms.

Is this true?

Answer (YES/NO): NO